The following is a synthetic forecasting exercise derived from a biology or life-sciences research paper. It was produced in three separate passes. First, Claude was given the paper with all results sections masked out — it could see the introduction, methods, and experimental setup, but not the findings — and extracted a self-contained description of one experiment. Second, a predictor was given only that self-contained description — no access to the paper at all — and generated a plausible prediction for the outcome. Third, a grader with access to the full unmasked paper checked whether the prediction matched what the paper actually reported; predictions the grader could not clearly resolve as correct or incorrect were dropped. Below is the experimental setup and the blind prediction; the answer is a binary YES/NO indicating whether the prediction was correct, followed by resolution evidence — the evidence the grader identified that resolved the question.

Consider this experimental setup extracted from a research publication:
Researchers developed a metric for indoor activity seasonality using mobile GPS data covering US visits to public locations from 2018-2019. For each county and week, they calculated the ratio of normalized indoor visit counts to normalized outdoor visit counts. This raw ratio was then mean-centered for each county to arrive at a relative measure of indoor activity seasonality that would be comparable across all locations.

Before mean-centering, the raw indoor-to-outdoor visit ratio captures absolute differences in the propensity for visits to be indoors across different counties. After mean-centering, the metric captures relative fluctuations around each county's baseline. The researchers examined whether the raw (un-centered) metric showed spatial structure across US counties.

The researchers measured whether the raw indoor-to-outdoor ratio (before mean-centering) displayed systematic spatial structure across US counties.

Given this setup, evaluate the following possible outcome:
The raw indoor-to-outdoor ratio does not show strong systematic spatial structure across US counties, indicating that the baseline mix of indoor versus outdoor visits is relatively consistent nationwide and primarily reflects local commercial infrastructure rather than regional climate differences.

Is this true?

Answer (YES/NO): YES